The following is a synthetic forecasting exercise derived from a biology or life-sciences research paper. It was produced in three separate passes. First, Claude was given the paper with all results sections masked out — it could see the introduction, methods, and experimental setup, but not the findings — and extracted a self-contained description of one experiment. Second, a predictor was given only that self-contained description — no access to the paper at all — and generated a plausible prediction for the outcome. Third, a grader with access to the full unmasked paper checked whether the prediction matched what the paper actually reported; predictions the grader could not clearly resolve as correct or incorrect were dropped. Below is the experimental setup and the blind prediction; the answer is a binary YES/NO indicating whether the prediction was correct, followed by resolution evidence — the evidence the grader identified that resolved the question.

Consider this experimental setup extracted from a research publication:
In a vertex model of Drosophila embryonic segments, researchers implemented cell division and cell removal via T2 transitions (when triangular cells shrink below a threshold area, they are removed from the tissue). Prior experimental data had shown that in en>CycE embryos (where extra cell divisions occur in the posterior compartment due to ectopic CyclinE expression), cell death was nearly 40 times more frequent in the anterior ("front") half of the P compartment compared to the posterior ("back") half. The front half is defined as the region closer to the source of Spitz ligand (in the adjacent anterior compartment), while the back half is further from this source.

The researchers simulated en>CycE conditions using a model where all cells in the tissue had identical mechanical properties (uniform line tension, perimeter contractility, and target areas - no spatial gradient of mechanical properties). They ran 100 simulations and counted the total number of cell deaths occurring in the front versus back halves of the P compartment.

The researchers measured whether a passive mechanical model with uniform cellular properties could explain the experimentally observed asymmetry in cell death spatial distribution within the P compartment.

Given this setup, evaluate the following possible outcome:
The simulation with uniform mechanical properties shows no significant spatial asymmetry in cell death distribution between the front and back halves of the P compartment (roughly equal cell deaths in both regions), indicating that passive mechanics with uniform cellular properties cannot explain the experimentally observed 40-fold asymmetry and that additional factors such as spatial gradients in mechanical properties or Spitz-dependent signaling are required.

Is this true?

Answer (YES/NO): YES